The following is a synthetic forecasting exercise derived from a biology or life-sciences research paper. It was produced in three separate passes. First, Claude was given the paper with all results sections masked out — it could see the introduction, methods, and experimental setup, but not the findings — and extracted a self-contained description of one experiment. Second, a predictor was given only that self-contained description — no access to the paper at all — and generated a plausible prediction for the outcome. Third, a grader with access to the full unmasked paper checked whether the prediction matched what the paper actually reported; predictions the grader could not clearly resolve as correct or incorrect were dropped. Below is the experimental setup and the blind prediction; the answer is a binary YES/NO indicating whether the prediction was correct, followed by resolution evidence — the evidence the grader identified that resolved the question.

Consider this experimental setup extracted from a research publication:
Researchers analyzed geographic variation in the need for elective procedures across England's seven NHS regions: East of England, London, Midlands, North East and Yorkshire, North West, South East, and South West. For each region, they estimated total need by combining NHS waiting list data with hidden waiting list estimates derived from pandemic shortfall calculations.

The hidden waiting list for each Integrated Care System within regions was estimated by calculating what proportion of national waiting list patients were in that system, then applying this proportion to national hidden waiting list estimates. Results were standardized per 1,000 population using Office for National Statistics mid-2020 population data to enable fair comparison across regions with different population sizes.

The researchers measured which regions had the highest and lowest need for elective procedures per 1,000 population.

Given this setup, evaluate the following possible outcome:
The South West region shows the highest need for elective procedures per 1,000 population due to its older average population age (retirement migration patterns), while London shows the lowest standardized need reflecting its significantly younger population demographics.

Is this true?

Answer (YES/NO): YES